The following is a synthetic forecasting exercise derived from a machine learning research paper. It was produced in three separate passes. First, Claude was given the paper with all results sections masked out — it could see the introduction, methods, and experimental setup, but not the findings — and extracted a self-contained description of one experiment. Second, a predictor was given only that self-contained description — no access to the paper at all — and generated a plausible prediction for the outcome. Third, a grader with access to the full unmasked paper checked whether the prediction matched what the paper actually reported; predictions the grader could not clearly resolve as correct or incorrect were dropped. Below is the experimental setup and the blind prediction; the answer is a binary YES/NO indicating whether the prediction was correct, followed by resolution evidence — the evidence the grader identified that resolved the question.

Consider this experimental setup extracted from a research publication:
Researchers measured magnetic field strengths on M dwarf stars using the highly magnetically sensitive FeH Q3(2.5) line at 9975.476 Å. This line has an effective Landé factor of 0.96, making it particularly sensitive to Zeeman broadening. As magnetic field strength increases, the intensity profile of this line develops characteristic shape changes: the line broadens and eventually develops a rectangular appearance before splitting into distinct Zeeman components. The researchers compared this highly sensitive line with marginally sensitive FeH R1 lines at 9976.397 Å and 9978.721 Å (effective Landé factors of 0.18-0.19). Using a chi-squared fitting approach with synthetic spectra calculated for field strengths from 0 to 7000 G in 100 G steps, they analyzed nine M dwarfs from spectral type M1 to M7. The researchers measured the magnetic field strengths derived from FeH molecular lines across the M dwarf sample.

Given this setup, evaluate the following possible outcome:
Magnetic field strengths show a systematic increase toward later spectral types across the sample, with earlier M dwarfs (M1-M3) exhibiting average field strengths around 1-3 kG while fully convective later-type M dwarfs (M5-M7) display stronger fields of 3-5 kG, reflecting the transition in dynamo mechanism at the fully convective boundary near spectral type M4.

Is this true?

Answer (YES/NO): NO